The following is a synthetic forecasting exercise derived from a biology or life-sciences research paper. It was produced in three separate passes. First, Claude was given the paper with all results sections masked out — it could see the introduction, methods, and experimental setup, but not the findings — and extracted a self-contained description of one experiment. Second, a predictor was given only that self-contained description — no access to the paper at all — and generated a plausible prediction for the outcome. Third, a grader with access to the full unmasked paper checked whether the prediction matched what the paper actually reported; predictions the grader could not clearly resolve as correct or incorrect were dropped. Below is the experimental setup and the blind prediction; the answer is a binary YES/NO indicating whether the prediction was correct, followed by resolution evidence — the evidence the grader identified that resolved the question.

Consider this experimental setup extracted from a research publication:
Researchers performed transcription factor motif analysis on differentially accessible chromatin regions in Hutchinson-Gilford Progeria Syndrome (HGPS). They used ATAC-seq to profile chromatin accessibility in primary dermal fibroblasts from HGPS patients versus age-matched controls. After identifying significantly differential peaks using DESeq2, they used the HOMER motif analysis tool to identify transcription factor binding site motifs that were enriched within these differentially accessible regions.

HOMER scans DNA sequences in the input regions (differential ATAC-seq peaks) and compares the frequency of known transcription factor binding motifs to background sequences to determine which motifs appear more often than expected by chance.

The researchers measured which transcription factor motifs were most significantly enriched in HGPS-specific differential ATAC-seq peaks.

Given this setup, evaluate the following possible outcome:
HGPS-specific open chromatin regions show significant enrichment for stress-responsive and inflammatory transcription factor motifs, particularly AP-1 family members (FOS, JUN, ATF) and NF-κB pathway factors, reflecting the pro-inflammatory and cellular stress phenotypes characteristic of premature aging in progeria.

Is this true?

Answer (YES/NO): NO